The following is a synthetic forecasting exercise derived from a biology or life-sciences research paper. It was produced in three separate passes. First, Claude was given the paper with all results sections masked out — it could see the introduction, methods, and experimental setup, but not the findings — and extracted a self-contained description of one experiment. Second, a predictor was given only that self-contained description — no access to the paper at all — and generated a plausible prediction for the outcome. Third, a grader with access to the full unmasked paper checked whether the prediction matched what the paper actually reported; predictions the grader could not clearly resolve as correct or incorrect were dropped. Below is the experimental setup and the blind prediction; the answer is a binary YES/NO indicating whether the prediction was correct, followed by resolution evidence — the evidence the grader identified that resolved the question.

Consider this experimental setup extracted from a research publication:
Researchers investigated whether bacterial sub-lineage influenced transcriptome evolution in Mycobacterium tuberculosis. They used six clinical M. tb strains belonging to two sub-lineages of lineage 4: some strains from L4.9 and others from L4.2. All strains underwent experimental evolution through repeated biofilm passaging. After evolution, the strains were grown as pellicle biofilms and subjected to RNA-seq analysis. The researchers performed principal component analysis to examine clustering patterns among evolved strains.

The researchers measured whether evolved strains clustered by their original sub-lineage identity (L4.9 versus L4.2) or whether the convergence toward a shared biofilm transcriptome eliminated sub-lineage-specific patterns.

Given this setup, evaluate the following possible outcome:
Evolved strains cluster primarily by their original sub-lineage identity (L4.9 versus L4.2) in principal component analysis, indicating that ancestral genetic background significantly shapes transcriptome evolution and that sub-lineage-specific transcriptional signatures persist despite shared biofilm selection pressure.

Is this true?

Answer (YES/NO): YES